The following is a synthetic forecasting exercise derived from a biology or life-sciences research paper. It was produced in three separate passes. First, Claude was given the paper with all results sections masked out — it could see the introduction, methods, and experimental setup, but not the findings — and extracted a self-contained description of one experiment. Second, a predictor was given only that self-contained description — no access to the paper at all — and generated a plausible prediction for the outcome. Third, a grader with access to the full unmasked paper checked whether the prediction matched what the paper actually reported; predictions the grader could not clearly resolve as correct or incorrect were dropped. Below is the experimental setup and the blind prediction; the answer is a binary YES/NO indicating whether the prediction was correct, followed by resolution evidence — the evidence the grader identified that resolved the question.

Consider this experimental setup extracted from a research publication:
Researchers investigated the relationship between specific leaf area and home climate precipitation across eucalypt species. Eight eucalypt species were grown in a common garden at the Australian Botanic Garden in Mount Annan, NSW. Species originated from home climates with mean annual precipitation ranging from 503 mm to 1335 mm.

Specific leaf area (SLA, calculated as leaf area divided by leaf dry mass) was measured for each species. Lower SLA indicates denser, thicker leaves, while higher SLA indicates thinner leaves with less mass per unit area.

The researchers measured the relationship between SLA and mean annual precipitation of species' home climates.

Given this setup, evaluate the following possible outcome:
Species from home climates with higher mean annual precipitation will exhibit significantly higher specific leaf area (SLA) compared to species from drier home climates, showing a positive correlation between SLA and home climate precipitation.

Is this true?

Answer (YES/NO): YES